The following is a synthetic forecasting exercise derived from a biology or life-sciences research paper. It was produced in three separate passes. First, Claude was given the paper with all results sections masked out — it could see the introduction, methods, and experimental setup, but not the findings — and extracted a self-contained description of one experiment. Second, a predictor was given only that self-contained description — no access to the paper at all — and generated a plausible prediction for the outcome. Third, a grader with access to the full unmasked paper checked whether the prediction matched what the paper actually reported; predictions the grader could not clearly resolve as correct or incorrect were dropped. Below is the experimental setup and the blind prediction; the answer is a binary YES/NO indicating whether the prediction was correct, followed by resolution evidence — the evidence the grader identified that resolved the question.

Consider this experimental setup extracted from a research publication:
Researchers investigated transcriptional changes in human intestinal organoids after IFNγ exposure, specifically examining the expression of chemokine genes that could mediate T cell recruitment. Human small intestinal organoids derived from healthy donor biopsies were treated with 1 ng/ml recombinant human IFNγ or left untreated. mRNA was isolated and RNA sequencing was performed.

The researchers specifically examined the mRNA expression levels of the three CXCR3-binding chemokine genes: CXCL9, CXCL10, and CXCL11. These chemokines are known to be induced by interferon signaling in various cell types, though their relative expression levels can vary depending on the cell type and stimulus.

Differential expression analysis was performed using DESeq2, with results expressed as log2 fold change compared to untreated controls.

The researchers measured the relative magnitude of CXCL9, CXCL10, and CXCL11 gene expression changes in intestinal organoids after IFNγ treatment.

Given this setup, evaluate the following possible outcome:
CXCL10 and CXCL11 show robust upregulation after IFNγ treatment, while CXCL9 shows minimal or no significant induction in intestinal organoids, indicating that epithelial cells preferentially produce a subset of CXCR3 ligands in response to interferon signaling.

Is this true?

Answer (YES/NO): NO